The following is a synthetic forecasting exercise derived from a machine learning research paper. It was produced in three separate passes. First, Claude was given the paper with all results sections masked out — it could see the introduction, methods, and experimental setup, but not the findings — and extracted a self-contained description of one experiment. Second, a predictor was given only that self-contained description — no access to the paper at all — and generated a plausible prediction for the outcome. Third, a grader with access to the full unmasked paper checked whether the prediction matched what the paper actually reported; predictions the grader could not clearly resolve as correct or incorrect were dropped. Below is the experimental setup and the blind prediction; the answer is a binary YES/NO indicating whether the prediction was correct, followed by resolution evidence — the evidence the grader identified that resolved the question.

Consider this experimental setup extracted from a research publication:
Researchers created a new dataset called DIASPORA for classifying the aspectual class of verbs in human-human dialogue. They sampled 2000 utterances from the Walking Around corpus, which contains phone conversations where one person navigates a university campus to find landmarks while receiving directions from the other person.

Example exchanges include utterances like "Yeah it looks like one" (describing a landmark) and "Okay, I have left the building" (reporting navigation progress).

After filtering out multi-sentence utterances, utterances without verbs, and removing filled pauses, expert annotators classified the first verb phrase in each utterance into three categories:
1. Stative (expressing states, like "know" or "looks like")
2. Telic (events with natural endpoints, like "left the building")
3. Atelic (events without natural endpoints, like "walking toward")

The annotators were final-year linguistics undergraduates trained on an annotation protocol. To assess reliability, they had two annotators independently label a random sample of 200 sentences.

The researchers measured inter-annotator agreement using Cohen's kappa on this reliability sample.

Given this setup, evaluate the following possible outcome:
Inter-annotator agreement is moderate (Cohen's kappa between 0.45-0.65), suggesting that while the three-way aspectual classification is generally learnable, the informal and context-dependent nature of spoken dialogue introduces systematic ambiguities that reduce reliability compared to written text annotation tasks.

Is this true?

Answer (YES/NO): NO